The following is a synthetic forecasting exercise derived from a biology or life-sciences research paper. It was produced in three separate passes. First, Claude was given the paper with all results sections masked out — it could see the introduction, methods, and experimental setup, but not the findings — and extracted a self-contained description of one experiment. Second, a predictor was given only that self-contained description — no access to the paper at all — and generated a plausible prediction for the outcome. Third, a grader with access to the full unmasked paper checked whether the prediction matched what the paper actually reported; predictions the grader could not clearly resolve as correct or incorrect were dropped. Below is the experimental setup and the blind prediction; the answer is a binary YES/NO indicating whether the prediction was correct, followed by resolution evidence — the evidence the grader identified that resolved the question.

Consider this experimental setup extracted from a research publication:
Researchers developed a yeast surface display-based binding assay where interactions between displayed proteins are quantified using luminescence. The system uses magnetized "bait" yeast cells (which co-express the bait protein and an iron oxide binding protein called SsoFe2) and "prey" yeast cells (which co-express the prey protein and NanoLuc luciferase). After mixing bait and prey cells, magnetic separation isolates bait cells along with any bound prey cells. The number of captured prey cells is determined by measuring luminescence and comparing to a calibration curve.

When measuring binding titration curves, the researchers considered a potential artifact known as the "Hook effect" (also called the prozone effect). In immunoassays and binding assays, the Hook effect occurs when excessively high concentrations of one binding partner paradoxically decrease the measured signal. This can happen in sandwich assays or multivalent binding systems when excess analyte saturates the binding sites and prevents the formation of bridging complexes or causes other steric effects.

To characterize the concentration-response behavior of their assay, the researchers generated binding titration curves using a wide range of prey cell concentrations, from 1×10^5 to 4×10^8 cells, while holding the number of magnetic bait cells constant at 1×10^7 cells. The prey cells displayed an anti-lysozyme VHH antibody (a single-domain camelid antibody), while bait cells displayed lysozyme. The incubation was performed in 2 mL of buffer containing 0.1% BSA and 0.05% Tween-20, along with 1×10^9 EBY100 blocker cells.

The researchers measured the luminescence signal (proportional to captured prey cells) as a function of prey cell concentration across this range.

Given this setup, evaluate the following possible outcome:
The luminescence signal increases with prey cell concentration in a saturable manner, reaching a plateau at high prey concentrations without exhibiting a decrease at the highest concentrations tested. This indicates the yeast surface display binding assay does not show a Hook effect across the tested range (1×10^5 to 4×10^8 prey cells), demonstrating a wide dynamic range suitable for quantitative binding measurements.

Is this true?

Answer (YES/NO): NO